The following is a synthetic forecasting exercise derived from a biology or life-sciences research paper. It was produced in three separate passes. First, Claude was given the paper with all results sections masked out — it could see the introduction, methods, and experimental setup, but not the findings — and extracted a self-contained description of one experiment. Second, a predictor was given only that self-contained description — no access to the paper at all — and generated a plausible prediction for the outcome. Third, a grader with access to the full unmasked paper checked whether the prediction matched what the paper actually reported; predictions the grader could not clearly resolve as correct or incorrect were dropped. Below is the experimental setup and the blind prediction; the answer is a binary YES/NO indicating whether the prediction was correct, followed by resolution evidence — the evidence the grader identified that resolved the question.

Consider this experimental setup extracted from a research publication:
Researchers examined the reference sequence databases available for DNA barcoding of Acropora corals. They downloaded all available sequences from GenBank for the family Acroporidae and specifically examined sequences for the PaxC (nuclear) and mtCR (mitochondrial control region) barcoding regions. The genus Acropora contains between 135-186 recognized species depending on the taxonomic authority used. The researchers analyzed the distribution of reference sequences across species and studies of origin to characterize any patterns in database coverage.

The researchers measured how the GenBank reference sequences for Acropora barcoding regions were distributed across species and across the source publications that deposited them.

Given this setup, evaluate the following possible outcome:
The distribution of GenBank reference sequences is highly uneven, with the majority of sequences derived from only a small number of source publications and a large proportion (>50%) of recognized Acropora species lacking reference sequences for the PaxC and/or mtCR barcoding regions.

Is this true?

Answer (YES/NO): YES